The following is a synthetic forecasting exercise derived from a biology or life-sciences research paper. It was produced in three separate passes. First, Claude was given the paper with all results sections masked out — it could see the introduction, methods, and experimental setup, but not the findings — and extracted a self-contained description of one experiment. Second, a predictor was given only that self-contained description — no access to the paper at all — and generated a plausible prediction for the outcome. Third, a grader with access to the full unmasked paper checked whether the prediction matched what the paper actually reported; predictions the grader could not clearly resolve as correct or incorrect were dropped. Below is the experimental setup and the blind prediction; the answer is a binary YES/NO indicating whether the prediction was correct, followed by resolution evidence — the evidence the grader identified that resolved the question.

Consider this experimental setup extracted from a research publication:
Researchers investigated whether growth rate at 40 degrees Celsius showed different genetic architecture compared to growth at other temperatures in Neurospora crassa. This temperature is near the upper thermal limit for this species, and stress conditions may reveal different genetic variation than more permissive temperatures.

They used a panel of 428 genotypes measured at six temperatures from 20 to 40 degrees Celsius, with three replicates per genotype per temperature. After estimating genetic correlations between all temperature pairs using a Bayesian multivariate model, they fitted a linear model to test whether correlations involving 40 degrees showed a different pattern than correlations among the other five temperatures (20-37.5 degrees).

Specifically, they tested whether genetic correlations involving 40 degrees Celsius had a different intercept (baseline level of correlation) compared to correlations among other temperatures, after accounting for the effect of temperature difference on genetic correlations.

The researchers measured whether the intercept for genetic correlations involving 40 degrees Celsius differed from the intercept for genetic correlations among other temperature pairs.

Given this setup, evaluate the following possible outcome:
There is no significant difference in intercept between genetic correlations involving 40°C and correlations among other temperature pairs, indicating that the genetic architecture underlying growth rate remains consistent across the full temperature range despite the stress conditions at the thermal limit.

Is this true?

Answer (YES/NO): NO